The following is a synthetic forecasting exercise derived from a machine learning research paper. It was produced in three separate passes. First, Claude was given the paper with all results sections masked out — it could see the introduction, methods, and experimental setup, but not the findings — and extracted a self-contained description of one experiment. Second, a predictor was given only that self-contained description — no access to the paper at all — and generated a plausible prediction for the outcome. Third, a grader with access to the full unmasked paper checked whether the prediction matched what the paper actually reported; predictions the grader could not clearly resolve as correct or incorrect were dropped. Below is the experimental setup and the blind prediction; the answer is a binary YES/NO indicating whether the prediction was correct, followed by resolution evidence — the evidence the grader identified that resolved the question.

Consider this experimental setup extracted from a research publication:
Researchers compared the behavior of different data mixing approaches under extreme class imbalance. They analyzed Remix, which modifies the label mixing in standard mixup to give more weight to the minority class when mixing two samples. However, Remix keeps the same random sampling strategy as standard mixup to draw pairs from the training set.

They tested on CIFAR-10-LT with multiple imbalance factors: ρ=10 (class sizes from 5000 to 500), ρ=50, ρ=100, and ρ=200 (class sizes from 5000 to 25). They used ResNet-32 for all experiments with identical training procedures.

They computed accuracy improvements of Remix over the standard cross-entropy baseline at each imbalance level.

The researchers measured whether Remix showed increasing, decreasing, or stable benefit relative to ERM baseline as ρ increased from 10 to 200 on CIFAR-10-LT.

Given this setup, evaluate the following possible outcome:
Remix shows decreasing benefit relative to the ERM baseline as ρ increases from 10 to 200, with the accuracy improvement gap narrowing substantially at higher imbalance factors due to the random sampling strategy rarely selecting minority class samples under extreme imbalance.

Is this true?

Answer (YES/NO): NO